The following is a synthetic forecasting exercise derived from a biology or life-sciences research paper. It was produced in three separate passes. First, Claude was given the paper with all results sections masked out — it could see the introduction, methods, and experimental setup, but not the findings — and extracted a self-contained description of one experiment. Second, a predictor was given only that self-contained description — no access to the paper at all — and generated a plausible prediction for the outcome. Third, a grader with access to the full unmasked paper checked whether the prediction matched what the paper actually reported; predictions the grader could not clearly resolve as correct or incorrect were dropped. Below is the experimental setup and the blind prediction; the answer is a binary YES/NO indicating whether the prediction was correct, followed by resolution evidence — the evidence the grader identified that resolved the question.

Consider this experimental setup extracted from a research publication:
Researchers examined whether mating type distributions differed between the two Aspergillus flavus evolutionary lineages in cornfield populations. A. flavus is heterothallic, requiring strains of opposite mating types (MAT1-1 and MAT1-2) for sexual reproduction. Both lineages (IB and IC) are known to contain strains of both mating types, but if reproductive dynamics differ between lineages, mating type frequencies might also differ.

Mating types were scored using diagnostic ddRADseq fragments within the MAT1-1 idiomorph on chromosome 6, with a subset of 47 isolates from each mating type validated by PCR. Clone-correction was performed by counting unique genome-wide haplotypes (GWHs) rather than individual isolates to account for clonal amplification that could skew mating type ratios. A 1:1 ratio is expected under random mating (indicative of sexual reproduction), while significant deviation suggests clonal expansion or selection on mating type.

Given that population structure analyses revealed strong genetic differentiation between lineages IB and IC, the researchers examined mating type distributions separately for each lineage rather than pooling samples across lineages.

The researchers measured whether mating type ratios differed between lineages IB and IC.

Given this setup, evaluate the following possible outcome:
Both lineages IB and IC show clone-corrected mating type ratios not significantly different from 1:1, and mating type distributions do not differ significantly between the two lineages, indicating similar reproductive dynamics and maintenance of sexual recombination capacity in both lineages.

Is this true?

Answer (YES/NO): YES